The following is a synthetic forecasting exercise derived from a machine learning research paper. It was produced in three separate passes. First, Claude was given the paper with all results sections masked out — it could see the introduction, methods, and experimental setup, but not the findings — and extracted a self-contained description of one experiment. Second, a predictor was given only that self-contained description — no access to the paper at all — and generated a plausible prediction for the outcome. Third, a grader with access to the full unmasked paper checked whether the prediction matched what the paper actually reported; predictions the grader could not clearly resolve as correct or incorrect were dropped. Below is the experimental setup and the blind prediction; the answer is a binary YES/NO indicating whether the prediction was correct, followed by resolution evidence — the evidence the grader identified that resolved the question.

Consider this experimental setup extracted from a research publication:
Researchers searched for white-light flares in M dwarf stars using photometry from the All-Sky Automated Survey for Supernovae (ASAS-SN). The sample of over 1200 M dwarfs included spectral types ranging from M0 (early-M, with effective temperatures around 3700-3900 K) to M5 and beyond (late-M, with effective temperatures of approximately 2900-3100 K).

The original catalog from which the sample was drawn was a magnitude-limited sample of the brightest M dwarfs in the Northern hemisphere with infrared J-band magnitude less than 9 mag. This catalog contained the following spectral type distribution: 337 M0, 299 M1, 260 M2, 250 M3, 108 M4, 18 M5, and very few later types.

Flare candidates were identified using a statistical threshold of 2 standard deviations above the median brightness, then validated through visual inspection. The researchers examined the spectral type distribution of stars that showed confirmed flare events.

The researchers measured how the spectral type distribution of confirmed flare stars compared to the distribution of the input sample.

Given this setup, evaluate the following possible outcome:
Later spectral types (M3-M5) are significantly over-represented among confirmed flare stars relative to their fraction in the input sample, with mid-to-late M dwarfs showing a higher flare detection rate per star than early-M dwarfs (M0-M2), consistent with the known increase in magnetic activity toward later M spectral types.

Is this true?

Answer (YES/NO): YES